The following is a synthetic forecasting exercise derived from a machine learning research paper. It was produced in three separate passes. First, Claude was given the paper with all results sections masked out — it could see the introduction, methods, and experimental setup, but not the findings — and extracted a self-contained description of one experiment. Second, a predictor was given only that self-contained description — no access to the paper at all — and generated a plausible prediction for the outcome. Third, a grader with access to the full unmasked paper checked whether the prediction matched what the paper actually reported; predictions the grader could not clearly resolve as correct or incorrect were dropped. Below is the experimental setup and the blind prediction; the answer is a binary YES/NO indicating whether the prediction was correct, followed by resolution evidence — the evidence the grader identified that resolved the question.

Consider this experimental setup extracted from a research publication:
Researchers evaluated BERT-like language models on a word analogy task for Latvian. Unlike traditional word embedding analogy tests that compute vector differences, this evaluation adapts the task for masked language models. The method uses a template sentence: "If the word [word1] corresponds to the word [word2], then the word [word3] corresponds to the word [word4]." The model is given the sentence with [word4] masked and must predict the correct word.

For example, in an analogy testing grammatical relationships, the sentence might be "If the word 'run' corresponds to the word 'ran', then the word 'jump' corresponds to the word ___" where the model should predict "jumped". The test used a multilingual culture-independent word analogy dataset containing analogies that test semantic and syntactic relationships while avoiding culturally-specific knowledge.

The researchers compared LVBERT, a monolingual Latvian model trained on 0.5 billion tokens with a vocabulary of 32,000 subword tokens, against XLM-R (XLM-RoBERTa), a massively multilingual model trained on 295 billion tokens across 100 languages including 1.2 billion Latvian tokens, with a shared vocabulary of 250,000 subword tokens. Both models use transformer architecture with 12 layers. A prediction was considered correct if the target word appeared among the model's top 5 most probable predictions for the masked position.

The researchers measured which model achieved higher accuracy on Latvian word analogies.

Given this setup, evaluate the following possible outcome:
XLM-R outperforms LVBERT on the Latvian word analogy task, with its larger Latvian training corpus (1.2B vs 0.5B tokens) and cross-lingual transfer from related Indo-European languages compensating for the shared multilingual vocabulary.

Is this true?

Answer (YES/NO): NO